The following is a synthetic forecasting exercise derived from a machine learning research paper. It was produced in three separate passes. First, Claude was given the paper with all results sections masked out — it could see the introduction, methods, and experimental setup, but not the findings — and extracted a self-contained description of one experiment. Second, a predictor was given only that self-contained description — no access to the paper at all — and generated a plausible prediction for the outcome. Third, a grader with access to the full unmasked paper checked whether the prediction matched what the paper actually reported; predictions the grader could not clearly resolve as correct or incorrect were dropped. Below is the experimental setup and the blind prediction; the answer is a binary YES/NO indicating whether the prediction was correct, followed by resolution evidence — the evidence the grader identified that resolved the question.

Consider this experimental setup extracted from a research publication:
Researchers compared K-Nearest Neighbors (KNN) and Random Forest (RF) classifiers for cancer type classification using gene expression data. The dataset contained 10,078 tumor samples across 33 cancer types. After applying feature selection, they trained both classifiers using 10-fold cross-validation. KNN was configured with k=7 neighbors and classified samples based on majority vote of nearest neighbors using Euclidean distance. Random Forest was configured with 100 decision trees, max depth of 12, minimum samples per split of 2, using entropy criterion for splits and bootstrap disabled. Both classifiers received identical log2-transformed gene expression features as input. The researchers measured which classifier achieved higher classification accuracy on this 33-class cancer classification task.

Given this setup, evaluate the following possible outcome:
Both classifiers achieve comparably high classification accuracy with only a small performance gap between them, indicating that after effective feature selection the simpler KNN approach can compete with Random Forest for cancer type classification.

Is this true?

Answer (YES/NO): YES